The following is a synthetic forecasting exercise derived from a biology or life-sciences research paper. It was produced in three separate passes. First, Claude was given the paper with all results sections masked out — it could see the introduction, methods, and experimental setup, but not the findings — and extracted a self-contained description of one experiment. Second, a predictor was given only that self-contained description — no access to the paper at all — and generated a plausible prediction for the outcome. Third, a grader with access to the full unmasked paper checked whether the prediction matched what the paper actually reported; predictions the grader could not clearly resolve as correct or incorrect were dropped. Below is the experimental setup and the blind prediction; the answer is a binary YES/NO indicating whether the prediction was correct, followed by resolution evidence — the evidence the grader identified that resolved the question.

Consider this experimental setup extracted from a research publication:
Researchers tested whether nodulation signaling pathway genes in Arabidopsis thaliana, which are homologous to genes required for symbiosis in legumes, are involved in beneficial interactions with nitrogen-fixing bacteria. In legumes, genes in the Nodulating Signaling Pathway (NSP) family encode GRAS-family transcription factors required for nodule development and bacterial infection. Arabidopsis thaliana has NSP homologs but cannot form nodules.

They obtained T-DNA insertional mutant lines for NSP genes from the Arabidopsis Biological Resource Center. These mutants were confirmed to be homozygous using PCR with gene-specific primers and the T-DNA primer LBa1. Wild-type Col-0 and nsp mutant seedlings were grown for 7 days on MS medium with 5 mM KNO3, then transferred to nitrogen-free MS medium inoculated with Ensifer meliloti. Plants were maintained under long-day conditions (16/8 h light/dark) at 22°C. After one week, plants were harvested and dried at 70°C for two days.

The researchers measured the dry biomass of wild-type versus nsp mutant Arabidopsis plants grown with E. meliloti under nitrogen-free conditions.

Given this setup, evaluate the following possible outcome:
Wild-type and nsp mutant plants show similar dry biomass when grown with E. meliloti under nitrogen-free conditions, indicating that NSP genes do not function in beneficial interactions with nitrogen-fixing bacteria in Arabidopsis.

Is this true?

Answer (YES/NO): NO